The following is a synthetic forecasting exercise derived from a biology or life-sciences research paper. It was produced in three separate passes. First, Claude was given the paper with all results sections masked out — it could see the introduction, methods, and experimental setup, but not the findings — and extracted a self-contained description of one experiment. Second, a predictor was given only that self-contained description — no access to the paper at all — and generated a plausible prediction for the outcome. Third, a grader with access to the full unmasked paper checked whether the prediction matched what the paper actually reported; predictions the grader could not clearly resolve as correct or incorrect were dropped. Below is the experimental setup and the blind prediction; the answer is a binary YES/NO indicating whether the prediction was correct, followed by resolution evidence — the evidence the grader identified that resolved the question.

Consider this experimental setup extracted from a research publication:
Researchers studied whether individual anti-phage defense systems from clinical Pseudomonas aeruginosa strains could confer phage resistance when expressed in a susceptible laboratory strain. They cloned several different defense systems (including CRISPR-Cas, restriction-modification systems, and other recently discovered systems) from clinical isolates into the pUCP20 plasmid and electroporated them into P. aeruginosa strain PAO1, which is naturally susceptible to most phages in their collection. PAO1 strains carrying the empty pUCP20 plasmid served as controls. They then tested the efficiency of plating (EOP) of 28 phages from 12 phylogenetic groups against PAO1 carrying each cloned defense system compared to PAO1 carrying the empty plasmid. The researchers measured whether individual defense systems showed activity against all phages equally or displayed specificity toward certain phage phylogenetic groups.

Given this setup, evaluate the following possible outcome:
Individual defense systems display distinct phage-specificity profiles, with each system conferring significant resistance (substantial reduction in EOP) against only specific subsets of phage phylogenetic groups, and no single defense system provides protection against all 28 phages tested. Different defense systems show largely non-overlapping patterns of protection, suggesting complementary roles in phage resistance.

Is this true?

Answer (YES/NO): YES